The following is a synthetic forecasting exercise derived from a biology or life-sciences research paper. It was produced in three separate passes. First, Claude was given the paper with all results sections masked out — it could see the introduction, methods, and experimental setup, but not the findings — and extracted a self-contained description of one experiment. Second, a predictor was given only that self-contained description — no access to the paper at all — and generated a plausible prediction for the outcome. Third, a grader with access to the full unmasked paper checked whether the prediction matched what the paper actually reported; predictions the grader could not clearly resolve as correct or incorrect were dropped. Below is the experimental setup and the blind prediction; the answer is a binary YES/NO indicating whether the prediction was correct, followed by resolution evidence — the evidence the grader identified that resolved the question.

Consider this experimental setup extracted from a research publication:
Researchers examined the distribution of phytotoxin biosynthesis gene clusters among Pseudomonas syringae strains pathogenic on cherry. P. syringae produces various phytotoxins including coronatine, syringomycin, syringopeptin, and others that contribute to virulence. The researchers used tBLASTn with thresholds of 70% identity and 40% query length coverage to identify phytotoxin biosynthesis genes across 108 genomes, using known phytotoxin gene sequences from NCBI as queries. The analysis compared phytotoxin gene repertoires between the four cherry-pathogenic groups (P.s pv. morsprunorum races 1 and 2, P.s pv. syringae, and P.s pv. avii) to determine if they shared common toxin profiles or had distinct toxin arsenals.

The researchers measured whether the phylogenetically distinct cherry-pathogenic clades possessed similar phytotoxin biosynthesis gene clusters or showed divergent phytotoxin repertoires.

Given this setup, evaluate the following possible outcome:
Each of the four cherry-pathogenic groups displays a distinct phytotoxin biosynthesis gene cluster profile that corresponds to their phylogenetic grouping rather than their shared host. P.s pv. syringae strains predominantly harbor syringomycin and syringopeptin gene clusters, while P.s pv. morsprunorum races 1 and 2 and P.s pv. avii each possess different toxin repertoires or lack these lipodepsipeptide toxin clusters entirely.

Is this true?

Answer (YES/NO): YES